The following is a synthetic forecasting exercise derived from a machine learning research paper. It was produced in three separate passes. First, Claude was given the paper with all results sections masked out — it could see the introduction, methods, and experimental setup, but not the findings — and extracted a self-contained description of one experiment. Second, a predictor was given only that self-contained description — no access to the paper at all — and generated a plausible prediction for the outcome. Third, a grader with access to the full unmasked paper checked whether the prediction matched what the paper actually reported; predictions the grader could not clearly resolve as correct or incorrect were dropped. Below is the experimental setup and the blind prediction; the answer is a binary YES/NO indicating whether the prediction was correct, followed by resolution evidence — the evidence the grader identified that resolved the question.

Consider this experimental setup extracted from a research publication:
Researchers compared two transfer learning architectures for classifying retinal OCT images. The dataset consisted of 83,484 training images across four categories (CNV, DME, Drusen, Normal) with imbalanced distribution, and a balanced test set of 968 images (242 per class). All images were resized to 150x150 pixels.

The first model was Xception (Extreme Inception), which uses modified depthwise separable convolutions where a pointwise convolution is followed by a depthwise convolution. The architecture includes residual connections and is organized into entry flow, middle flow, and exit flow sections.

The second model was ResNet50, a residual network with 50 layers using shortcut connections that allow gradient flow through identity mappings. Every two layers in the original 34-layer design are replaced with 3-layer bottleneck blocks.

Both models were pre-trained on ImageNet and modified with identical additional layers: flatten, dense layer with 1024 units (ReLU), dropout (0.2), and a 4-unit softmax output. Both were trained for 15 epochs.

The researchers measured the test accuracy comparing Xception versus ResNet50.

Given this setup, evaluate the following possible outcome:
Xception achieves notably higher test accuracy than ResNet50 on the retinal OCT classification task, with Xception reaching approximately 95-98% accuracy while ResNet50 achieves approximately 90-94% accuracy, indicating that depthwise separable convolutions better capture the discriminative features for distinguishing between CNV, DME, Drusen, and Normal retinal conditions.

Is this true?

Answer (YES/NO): NO